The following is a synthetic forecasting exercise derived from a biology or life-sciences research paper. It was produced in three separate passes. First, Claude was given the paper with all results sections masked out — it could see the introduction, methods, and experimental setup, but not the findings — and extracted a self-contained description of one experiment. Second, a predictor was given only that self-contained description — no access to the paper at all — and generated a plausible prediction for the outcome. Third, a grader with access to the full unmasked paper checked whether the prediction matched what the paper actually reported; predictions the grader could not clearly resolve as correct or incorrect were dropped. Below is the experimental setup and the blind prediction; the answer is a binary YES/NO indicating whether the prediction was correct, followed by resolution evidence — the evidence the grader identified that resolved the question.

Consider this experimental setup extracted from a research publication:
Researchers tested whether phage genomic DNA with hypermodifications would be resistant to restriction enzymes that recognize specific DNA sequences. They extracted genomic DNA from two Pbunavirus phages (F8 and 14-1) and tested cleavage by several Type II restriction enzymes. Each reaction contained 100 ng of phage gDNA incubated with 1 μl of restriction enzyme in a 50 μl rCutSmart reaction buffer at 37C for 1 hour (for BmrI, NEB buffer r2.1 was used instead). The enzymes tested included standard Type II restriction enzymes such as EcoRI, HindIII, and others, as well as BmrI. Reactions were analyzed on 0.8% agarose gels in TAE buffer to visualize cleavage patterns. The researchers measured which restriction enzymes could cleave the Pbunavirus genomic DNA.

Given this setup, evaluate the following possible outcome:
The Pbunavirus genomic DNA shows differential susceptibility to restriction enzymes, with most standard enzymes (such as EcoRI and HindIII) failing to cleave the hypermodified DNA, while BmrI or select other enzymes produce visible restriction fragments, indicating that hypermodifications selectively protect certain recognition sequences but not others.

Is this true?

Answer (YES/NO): NO